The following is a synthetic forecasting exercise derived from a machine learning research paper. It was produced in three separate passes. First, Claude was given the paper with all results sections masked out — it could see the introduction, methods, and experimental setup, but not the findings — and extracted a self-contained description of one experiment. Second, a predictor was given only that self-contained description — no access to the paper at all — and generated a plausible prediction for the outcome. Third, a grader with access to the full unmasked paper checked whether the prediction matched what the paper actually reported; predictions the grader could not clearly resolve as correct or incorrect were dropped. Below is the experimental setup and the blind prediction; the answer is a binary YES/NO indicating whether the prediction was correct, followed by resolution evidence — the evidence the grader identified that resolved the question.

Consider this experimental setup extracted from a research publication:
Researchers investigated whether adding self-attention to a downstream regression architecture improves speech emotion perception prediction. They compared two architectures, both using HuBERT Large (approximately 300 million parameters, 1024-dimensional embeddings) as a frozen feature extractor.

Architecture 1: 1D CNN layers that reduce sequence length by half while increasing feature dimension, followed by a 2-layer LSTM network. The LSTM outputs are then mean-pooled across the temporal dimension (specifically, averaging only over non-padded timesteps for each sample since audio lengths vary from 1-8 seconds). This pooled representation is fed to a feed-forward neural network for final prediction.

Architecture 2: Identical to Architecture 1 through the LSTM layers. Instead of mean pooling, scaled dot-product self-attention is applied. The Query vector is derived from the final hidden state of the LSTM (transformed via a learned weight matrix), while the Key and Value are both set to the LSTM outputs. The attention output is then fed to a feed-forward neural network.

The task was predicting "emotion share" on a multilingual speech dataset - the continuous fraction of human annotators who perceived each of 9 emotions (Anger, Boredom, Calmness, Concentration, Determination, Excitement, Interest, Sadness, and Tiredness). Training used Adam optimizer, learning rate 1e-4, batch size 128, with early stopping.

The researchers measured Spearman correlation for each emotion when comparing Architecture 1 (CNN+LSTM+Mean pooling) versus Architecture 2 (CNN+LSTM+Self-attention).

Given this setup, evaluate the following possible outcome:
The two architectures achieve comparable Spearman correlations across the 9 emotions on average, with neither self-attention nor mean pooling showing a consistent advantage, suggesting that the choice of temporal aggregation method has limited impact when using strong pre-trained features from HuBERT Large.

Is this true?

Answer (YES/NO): NO